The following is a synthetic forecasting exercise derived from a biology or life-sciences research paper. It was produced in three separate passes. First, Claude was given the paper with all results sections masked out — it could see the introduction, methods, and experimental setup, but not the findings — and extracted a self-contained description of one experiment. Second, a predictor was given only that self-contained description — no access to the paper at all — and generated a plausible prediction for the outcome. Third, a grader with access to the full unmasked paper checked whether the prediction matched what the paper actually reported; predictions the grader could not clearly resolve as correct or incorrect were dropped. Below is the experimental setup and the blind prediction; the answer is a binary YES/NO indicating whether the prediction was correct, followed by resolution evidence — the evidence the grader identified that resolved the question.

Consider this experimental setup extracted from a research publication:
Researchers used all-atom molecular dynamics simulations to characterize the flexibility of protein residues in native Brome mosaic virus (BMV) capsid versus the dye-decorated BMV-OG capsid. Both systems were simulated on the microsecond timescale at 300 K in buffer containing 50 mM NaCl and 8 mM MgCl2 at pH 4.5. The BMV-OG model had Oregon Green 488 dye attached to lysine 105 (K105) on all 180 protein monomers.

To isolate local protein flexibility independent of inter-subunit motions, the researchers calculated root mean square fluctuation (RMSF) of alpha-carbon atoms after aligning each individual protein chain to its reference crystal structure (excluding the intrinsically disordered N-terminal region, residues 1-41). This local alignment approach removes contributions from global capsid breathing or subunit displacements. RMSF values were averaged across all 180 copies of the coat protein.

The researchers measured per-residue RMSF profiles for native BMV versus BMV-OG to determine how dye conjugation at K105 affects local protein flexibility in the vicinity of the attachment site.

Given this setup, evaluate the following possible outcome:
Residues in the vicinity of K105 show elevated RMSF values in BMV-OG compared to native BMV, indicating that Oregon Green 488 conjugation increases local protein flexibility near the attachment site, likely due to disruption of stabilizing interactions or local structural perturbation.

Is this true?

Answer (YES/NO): NO